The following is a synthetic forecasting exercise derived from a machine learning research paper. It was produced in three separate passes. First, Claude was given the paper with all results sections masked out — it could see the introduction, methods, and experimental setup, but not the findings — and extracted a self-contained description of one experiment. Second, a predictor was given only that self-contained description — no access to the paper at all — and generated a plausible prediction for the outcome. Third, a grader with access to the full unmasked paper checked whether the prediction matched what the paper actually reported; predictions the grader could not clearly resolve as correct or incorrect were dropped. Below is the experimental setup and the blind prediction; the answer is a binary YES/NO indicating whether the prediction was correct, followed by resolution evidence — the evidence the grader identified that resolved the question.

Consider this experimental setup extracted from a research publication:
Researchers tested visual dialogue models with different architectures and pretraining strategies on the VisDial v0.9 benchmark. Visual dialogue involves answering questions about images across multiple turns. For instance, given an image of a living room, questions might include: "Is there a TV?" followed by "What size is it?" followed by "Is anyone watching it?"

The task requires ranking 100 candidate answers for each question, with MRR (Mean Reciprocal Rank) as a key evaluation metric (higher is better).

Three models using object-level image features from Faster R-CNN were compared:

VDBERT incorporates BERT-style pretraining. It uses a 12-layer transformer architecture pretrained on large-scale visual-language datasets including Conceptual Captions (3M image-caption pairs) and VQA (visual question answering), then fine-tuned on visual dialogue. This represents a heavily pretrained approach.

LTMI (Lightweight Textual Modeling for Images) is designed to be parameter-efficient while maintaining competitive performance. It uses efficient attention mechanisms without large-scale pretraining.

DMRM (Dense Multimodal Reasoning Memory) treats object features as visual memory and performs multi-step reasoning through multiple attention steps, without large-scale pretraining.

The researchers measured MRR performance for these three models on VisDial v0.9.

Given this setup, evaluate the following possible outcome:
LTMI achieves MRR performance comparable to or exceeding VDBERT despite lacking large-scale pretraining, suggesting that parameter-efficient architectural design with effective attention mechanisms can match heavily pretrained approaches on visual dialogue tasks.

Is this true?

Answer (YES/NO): YES